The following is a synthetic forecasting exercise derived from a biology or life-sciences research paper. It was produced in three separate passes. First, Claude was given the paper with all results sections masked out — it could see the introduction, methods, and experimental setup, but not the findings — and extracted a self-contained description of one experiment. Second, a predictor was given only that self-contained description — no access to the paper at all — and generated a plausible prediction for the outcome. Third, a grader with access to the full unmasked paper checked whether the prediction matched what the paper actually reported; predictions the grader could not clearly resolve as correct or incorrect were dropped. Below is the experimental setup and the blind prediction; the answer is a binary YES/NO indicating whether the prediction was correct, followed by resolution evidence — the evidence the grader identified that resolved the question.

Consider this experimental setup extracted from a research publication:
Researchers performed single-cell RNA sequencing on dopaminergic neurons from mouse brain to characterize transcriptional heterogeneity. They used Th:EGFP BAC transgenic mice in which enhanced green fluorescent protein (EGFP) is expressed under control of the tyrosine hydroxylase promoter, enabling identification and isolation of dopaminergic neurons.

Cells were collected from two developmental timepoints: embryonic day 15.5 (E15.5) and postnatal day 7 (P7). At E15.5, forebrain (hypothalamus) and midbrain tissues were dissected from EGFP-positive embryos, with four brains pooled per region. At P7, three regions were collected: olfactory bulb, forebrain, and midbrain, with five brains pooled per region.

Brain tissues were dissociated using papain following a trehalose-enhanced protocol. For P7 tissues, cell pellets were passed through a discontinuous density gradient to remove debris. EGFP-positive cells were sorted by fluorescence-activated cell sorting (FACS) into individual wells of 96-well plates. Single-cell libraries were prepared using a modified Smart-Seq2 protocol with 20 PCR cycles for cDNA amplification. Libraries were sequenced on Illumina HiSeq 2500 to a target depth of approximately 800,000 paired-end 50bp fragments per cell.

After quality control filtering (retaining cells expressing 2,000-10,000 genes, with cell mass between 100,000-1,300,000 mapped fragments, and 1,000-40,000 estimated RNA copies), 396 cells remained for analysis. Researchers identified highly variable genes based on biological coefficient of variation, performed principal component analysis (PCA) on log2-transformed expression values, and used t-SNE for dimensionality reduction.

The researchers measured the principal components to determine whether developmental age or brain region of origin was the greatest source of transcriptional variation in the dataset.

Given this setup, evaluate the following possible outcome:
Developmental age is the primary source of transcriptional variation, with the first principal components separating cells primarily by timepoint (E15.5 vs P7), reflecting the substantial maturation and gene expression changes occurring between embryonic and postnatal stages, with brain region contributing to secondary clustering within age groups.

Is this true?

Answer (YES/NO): YES